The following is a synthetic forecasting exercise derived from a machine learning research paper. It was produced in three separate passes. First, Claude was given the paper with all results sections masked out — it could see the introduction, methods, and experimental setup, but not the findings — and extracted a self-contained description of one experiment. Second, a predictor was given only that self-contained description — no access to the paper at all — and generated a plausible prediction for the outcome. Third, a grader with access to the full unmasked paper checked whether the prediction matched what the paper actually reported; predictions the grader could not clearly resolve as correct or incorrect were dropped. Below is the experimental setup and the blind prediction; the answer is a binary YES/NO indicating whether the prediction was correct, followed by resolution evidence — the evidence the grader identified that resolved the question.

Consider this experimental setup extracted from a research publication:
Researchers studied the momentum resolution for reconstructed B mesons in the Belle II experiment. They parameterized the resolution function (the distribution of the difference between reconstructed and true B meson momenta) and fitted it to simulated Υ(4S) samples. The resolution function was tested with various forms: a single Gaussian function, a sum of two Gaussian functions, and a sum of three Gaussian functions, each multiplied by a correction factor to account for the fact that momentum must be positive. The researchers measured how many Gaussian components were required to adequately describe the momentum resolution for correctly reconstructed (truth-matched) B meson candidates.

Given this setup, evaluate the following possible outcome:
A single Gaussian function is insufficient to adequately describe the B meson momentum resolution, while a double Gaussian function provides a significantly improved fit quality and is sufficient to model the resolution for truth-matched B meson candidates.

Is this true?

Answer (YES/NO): NO